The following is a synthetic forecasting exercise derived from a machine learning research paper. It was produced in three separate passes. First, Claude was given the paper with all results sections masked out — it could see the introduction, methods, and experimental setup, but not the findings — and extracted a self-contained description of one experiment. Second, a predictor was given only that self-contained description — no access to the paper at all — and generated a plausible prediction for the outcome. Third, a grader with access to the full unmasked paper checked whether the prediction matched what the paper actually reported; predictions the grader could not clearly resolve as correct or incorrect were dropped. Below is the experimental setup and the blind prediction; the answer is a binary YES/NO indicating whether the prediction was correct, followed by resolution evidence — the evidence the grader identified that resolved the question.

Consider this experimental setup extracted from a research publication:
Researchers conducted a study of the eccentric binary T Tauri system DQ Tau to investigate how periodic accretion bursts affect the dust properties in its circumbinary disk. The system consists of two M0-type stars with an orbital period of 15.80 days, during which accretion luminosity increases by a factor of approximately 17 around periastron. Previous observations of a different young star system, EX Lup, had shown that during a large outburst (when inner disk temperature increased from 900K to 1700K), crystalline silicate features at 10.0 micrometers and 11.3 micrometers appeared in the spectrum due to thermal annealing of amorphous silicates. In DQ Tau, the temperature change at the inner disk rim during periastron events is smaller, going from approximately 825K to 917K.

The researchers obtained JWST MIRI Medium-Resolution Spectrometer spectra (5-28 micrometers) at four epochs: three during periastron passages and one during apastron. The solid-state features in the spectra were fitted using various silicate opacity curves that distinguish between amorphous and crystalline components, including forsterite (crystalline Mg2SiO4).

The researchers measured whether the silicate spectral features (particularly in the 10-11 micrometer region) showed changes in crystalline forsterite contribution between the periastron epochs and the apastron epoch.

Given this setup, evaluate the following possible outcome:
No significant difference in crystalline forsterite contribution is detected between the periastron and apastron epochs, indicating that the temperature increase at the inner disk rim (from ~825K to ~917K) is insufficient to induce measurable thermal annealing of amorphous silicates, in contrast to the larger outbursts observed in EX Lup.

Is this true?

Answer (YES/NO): YES